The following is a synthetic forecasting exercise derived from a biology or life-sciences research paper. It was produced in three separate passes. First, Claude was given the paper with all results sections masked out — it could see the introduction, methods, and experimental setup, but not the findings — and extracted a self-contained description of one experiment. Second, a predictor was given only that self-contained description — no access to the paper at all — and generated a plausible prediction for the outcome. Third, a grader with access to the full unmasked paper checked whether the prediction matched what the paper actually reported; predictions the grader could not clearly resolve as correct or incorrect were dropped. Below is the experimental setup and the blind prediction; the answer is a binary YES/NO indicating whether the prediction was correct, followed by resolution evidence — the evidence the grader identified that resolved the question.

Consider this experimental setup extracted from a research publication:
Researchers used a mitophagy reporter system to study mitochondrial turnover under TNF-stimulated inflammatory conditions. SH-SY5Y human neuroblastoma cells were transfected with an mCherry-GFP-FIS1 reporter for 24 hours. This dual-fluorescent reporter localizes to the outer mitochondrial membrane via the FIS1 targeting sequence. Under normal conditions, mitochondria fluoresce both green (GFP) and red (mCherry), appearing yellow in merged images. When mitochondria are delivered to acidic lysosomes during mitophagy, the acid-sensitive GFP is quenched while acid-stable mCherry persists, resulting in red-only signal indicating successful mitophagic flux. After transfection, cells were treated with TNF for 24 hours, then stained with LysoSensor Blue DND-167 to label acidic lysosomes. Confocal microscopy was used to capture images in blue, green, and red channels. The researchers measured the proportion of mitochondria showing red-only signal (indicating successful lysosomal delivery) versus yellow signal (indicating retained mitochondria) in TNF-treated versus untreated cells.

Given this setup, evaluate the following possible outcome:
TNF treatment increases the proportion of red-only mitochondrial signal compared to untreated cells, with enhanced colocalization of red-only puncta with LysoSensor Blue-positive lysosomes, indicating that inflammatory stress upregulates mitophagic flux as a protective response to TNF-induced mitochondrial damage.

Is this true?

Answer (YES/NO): NO